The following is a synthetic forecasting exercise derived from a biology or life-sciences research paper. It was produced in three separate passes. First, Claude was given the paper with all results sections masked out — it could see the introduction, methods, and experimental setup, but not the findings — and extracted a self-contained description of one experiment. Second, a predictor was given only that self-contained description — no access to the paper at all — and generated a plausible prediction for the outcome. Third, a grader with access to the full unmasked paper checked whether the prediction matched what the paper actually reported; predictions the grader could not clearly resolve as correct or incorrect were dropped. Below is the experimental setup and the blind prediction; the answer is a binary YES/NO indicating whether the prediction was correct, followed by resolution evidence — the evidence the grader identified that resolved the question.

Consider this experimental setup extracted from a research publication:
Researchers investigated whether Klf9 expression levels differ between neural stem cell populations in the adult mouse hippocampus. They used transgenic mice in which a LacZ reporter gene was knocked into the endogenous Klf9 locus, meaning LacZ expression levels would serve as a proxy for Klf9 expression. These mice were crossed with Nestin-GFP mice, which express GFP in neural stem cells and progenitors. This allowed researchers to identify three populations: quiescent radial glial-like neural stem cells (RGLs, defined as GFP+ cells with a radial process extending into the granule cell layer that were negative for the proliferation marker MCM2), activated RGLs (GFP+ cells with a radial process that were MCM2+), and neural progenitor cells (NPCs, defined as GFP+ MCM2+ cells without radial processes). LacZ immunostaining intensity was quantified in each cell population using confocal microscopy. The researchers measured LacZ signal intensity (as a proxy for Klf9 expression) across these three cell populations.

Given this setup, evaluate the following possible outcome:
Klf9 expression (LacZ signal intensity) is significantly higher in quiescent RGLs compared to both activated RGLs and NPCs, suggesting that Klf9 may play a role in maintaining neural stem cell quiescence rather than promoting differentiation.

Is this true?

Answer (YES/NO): YES